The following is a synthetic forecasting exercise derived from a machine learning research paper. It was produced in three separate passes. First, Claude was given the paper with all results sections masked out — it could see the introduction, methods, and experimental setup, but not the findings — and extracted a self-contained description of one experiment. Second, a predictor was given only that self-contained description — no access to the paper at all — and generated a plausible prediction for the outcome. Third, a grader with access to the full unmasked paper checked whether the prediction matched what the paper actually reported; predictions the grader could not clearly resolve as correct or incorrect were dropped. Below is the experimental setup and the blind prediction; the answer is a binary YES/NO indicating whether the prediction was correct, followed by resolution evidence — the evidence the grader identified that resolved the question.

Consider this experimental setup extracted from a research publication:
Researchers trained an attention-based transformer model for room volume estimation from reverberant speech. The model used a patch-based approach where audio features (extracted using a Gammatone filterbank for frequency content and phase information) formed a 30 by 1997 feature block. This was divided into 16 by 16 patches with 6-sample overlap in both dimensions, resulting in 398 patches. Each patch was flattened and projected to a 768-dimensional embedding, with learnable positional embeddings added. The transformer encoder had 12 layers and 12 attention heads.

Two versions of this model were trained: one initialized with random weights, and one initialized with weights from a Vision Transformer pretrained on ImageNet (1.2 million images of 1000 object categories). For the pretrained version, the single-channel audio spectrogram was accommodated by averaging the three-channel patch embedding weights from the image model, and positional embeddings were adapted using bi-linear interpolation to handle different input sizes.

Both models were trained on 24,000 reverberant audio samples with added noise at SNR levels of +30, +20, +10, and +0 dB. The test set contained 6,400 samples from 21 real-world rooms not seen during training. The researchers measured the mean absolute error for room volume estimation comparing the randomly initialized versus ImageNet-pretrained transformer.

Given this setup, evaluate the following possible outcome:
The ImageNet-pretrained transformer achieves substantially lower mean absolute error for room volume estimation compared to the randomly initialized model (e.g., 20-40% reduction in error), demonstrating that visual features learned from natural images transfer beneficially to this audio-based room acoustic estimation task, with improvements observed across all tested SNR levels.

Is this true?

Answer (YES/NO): NO